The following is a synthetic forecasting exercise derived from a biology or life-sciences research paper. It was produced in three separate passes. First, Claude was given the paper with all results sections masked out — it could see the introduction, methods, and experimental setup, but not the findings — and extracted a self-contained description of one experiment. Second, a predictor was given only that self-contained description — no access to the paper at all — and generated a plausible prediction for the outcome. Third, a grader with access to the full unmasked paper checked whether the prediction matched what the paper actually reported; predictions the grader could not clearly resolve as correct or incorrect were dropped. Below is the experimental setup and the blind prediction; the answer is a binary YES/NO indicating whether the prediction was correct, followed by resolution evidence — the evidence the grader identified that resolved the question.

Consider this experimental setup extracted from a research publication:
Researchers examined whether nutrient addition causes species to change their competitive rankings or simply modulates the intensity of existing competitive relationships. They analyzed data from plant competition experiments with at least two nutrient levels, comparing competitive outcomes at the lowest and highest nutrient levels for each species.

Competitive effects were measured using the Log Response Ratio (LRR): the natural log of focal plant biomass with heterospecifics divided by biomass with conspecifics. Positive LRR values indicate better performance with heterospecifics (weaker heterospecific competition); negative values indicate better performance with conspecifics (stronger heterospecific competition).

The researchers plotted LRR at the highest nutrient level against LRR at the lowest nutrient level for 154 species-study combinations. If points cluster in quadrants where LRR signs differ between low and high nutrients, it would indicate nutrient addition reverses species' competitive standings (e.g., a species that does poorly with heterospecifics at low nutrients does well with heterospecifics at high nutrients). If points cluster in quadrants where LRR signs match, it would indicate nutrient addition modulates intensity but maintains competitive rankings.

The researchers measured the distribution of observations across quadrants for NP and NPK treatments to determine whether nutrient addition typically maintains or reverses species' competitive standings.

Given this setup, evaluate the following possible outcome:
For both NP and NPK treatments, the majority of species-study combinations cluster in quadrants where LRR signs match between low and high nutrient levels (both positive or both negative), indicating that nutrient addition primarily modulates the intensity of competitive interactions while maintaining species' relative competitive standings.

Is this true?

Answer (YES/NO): YES